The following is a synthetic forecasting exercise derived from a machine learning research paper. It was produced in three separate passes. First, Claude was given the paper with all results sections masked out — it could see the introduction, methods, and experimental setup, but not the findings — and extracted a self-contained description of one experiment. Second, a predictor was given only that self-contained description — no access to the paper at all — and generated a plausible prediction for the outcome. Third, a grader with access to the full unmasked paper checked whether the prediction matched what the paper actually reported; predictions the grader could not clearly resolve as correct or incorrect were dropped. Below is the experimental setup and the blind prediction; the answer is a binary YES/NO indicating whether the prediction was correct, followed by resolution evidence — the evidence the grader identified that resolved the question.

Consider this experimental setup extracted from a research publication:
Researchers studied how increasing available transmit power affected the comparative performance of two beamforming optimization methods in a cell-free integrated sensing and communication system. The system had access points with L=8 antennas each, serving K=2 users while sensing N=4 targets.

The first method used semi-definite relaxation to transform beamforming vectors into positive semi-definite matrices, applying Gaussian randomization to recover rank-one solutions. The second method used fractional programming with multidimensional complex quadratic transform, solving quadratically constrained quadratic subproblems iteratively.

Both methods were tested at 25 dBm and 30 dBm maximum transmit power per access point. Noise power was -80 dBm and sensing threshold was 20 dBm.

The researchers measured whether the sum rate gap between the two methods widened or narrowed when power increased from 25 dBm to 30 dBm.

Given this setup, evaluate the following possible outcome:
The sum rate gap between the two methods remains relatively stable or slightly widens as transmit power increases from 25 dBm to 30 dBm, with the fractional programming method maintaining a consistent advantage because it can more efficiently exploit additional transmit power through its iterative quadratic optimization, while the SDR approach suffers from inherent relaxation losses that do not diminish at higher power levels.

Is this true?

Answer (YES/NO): NO